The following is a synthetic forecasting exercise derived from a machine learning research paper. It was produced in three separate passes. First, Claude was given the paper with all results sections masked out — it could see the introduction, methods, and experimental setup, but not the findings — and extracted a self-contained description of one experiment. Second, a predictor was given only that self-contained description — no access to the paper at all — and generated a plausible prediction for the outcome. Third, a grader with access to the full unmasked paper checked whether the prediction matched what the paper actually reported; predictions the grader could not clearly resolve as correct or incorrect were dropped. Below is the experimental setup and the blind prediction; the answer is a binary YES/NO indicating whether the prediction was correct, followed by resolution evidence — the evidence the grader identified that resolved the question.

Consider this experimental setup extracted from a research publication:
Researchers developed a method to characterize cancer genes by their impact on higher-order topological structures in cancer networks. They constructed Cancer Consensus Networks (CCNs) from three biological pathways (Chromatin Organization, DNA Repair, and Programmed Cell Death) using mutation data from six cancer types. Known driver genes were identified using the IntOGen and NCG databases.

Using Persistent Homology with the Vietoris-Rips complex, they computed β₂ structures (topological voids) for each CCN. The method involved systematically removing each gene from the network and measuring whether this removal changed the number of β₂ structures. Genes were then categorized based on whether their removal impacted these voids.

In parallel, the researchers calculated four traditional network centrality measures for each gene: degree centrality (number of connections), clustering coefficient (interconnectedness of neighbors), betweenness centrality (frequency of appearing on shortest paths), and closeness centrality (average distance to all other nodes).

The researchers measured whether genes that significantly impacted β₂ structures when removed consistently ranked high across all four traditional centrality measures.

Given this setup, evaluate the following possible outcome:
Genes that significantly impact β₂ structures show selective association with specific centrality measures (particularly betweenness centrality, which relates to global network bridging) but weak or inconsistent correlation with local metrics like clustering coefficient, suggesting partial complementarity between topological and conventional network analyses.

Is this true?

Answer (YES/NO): NO